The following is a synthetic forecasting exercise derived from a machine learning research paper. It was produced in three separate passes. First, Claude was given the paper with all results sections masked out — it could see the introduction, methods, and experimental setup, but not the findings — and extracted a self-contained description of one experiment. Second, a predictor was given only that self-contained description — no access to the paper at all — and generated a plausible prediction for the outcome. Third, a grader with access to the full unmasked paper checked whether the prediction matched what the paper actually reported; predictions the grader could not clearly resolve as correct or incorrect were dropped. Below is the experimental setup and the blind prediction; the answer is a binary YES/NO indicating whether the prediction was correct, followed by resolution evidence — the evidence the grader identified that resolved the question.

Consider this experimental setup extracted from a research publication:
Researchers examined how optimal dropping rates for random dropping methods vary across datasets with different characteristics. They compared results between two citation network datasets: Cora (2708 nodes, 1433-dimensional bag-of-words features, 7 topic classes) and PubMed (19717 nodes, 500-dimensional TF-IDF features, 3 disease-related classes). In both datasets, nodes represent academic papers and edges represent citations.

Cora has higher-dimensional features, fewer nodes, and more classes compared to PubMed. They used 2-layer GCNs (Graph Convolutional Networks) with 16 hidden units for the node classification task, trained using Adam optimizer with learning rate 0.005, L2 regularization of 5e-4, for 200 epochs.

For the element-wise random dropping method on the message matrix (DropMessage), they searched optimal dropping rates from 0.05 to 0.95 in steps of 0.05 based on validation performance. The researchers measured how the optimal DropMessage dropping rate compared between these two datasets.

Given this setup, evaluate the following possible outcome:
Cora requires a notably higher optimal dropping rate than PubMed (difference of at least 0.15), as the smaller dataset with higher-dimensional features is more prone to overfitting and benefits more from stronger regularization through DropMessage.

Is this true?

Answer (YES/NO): YES